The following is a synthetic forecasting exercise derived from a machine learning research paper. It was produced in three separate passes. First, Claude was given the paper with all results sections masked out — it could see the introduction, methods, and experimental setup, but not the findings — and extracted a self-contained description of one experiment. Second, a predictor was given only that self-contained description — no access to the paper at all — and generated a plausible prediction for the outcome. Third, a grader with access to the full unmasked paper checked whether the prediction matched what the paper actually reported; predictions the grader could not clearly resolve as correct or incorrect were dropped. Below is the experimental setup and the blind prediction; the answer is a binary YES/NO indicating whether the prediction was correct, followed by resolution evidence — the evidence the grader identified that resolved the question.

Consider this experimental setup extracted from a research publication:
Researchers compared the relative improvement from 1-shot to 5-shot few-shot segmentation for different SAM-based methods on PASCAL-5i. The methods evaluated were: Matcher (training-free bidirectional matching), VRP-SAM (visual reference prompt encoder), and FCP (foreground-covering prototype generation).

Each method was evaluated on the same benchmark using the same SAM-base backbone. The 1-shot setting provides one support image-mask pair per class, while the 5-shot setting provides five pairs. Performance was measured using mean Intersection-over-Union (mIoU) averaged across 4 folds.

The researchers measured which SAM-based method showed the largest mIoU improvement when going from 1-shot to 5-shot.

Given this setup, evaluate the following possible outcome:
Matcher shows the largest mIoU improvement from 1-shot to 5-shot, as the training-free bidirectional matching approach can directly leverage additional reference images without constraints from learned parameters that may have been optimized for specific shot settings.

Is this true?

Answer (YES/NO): YES